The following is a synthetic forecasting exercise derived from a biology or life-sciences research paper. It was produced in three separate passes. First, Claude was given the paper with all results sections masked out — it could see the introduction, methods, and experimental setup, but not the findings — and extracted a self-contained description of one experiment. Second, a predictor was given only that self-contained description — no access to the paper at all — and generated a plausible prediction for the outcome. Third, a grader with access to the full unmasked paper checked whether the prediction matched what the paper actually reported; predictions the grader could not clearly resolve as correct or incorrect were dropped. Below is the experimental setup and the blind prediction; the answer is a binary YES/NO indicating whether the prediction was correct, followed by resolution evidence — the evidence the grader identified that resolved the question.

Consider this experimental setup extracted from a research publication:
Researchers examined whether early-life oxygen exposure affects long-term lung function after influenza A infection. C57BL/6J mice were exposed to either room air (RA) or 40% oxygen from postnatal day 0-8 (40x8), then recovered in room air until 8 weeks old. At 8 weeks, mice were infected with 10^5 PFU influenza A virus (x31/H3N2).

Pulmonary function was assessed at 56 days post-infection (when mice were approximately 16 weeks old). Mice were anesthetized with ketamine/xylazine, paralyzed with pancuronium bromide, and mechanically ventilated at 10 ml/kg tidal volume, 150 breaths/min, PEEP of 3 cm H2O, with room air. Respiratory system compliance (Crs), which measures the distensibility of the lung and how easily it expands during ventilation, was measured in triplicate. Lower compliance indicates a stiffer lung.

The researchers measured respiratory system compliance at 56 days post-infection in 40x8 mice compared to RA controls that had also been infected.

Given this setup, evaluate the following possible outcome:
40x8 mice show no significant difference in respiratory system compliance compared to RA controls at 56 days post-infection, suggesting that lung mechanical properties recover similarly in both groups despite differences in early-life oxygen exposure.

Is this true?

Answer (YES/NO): NO